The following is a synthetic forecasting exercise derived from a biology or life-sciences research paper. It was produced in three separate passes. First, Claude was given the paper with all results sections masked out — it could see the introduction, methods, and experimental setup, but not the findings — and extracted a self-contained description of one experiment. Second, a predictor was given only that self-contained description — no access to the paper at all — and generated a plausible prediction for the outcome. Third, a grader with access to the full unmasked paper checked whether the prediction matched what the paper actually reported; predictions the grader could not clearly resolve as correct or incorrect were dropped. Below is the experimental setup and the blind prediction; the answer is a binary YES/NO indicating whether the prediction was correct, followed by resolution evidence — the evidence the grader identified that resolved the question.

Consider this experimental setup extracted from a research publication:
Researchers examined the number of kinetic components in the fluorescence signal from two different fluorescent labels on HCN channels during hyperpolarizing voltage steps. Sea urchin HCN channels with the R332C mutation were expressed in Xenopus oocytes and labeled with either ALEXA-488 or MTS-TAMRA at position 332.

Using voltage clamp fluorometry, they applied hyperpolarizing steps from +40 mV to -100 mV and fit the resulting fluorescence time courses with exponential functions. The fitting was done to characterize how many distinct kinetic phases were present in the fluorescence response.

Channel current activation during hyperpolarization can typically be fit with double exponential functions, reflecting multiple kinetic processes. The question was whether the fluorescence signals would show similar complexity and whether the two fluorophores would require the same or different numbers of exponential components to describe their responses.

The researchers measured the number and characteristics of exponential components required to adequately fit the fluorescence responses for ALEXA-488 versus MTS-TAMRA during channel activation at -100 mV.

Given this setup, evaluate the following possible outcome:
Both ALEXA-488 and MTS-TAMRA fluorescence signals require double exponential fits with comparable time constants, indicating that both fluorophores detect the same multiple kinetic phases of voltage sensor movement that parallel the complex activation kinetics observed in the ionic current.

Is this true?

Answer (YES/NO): NO